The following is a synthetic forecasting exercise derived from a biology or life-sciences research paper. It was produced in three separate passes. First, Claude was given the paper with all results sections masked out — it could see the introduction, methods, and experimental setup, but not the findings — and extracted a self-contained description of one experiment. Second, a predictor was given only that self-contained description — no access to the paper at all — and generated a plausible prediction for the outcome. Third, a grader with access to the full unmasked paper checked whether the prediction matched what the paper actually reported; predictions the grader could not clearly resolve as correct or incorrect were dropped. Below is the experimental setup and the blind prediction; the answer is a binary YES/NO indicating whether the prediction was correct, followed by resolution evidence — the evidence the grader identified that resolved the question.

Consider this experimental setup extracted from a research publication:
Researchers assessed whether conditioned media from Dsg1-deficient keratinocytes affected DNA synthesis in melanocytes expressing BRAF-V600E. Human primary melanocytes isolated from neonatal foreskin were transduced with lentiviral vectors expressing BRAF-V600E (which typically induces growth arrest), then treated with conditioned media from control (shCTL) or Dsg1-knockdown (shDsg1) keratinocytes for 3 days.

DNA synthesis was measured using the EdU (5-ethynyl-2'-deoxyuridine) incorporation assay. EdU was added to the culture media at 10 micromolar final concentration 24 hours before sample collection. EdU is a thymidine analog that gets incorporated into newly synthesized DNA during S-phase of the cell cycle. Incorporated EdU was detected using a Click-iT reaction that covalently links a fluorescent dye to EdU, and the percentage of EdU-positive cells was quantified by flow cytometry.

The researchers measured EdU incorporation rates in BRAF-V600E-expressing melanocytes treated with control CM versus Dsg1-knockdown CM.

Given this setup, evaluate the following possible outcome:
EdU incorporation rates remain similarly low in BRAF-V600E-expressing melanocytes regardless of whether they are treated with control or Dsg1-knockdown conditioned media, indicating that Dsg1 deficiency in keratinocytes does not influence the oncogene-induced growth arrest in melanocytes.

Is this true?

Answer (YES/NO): NO